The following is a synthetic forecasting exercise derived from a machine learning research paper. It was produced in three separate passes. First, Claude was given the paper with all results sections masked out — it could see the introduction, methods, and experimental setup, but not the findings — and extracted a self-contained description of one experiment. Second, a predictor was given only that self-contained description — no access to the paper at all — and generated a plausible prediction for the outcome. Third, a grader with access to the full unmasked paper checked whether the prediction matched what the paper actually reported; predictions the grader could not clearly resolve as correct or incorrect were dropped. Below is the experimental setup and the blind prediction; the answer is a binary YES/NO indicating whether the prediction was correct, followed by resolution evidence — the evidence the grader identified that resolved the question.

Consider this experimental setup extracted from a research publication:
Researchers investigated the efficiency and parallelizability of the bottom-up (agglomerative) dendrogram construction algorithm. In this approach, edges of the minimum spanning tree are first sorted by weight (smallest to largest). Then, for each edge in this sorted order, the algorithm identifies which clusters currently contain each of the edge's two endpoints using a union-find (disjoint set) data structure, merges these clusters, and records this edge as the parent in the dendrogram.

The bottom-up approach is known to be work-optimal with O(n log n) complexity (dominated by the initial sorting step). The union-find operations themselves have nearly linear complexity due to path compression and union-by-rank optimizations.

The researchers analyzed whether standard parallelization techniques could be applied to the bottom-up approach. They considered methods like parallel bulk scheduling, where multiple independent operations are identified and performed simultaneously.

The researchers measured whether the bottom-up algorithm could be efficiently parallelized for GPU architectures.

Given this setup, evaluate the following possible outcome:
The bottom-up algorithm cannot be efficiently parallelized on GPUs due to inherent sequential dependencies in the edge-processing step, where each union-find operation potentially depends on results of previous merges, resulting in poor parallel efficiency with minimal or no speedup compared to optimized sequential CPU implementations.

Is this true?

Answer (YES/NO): YES